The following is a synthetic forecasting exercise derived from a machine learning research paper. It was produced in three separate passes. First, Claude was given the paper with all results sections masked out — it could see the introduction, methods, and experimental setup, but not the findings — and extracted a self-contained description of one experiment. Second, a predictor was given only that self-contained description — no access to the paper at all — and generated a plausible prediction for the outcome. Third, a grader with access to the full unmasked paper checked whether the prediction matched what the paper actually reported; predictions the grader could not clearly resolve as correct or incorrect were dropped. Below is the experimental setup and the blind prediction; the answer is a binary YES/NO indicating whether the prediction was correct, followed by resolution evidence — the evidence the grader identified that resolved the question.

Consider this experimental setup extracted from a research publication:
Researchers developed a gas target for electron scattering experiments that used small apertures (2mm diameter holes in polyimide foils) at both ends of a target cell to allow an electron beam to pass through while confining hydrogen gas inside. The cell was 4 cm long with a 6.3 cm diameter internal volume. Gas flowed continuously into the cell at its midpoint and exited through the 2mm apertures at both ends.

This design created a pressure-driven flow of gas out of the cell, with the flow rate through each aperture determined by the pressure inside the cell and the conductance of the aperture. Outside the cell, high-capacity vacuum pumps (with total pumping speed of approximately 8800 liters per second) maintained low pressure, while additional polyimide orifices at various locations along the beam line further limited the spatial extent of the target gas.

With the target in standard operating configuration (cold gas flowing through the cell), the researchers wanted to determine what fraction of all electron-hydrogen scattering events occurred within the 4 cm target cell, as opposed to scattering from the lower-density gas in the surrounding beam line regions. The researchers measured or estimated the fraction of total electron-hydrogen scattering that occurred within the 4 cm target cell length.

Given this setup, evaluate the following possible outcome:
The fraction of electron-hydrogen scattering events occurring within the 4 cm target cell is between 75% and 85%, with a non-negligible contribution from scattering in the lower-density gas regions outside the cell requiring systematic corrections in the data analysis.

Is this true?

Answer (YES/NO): NO